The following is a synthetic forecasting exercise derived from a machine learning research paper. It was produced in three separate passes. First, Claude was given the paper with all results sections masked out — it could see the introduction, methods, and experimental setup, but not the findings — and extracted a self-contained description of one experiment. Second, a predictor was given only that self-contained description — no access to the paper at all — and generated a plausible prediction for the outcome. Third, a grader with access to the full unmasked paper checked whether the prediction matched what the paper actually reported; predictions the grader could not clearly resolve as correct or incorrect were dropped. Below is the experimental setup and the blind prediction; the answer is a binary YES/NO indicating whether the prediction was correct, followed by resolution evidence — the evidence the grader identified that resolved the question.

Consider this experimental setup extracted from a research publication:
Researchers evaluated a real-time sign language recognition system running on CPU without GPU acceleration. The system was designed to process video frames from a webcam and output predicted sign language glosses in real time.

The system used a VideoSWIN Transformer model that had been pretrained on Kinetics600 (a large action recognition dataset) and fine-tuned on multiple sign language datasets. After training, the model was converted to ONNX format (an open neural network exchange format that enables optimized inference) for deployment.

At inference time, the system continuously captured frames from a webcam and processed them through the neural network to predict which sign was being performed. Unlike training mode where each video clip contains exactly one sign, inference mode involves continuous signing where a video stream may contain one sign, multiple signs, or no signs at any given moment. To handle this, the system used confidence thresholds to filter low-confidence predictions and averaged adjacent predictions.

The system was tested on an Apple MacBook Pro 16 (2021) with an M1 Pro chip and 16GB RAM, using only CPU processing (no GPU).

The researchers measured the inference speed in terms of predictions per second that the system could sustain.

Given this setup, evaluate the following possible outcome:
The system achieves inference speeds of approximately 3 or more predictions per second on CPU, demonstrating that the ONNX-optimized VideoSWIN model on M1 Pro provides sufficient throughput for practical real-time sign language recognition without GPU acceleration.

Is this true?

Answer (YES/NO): NO